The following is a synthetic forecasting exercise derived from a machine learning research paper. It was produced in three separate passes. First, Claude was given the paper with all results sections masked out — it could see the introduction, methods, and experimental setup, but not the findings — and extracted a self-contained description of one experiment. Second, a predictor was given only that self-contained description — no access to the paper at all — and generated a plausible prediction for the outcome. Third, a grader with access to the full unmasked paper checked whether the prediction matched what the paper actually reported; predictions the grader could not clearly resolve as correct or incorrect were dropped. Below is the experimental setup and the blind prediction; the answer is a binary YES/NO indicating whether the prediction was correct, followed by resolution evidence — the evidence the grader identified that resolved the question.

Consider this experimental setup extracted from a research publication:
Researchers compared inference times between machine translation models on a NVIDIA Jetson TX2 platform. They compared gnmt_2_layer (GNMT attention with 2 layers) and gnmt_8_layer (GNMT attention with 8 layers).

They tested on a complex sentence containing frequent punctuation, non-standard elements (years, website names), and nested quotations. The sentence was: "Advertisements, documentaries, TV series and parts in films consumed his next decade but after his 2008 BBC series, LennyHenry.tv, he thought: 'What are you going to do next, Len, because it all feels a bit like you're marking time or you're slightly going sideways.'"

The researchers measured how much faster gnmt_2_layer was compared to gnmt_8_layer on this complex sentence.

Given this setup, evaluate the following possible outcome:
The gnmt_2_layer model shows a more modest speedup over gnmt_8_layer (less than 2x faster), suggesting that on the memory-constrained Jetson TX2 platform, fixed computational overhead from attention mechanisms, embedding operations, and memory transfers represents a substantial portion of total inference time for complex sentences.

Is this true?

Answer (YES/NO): YES